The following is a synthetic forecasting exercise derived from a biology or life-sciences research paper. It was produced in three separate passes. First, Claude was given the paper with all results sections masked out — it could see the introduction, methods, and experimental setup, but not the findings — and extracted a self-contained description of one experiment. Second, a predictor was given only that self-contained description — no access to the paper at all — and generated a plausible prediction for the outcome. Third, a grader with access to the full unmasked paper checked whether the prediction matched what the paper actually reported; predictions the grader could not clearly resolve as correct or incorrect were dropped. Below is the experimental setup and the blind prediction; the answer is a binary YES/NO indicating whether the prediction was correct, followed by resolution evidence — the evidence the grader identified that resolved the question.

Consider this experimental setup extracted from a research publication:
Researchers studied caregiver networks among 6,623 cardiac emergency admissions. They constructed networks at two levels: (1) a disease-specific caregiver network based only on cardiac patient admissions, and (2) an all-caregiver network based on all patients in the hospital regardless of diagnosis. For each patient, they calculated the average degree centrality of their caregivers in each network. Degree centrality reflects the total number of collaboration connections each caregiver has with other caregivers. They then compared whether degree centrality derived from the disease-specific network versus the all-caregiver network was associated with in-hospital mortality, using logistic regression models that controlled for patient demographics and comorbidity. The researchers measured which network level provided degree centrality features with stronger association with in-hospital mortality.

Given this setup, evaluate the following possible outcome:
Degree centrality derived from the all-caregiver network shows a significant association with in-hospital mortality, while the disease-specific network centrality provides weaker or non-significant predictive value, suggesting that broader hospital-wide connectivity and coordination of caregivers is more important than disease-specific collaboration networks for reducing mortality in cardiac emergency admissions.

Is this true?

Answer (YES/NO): YES